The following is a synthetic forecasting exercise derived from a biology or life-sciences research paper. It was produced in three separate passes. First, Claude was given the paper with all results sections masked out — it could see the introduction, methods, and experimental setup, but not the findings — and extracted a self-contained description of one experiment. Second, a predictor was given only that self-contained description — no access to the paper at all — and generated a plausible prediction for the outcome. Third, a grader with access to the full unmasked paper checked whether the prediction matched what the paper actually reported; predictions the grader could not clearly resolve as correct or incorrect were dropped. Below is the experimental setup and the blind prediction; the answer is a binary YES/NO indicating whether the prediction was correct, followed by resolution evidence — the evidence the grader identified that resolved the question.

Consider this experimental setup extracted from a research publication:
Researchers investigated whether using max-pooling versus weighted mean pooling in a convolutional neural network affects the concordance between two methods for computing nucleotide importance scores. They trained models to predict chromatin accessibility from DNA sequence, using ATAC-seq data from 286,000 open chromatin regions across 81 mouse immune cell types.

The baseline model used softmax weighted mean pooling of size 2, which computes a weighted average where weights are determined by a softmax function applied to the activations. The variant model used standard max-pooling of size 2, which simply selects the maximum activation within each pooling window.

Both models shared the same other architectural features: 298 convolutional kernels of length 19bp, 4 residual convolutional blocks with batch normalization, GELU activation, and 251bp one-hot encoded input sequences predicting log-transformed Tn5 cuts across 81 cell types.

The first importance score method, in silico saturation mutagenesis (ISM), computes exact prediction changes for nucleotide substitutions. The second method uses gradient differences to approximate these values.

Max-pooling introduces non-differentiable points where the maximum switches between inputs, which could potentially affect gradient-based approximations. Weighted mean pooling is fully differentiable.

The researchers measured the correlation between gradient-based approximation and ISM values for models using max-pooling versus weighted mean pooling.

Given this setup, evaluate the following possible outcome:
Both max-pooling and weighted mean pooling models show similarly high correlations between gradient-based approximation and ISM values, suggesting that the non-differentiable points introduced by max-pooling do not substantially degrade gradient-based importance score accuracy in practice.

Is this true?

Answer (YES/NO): YES